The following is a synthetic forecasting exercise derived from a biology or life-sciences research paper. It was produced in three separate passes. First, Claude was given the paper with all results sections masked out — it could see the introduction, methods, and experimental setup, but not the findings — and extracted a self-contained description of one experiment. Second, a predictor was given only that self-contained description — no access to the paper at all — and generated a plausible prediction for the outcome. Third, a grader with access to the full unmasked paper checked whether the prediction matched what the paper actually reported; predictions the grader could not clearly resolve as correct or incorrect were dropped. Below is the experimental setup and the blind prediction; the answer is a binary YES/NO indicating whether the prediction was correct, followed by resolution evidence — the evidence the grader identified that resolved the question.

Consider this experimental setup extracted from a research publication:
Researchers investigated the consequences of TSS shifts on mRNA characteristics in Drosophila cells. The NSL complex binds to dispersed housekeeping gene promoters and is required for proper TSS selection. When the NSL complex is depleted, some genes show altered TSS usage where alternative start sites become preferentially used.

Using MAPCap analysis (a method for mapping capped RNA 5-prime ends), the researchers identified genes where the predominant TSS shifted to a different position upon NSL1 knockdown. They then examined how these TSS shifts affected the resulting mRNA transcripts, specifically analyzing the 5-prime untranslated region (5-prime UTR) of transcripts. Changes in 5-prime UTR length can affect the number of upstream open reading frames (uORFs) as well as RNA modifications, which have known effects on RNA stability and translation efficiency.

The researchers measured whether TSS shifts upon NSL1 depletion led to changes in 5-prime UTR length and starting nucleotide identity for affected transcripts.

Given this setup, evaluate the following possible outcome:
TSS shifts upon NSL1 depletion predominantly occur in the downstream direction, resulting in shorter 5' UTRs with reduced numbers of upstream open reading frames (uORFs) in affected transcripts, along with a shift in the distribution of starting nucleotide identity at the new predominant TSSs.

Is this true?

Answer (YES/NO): NO